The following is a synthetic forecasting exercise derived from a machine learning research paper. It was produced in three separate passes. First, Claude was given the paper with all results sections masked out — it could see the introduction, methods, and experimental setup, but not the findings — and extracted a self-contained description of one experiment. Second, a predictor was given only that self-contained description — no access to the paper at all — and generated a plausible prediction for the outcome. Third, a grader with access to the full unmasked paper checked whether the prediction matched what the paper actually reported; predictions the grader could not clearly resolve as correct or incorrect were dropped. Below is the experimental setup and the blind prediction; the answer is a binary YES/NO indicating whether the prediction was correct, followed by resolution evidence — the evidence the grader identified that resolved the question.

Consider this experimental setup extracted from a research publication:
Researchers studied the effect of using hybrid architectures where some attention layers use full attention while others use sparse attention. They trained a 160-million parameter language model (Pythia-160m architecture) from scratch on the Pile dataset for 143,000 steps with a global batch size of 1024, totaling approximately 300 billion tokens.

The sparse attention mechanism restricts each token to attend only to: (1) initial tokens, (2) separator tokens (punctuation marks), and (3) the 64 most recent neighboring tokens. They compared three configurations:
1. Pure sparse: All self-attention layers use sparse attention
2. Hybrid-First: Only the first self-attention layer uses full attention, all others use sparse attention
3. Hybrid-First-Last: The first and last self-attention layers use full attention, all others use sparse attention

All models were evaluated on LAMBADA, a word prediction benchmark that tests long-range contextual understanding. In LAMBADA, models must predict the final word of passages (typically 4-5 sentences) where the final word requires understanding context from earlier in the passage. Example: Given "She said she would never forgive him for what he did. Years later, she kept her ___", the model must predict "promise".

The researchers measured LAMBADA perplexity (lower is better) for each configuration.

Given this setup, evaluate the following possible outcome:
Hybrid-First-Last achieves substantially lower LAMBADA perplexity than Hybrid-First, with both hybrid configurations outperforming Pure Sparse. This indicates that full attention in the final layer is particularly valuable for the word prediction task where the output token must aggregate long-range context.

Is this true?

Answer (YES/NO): NO